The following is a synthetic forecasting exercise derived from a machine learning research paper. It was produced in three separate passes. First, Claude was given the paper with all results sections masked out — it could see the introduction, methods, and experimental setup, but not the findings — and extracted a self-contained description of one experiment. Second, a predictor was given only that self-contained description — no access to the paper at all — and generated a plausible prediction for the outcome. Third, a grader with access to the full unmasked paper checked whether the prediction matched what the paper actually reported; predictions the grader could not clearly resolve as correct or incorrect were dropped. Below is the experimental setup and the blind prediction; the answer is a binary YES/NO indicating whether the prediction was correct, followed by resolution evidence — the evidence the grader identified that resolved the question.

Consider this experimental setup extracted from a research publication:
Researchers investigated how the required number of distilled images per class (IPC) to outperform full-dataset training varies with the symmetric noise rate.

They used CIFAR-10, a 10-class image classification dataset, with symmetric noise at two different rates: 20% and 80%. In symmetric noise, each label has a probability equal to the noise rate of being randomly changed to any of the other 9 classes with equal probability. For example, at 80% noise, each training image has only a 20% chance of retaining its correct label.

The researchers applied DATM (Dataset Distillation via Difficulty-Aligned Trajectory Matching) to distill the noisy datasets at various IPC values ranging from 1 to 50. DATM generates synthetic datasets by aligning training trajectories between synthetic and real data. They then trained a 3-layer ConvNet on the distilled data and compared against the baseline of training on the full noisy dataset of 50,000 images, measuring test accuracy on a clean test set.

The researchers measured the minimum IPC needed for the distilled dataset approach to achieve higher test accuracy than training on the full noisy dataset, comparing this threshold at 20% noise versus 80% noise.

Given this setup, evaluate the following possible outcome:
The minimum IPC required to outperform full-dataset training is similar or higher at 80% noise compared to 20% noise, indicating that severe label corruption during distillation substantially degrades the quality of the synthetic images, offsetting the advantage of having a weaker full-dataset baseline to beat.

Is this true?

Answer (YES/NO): NO